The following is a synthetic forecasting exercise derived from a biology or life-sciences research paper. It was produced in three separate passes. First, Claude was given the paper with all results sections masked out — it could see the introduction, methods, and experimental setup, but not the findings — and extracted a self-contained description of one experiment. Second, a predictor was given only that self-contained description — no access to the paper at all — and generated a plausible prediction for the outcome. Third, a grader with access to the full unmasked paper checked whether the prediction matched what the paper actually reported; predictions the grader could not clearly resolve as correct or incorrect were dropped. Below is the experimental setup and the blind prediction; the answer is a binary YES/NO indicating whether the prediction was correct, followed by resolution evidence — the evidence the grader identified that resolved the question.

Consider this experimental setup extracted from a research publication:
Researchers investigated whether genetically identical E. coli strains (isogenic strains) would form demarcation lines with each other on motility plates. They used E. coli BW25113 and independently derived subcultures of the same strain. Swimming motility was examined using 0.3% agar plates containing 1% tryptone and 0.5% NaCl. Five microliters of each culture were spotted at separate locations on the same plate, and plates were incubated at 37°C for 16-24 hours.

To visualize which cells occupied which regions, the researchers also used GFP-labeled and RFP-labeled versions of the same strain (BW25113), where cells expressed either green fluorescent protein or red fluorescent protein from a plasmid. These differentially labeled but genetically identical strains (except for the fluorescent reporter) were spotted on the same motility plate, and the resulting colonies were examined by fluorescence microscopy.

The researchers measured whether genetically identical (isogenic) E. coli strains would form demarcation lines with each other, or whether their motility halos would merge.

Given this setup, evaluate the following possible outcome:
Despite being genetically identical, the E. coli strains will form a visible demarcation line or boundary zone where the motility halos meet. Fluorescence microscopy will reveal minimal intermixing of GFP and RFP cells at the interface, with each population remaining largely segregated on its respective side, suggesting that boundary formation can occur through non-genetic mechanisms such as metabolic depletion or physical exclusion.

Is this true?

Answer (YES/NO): NO